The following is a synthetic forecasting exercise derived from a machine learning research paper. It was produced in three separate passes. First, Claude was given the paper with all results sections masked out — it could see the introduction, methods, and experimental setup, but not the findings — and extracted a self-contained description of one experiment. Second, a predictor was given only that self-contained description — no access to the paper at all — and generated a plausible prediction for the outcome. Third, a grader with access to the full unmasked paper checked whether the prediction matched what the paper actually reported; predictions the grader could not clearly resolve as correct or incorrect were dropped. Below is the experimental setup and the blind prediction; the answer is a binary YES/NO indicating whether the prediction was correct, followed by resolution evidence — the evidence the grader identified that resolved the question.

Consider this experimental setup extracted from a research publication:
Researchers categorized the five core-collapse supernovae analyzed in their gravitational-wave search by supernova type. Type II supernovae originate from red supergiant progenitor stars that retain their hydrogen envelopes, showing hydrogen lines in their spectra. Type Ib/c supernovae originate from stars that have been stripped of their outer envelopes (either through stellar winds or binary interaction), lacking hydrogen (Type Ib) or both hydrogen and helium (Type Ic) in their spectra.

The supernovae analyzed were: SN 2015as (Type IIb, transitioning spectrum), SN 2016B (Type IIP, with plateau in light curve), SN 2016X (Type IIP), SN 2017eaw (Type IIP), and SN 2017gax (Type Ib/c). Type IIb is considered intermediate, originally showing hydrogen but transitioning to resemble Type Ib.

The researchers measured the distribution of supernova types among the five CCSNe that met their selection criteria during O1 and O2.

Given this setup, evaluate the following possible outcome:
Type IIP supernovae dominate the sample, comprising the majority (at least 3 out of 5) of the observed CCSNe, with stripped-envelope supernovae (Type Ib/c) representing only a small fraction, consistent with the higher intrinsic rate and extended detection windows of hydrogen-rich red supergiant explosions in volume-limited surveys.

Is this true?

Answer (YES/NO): YES